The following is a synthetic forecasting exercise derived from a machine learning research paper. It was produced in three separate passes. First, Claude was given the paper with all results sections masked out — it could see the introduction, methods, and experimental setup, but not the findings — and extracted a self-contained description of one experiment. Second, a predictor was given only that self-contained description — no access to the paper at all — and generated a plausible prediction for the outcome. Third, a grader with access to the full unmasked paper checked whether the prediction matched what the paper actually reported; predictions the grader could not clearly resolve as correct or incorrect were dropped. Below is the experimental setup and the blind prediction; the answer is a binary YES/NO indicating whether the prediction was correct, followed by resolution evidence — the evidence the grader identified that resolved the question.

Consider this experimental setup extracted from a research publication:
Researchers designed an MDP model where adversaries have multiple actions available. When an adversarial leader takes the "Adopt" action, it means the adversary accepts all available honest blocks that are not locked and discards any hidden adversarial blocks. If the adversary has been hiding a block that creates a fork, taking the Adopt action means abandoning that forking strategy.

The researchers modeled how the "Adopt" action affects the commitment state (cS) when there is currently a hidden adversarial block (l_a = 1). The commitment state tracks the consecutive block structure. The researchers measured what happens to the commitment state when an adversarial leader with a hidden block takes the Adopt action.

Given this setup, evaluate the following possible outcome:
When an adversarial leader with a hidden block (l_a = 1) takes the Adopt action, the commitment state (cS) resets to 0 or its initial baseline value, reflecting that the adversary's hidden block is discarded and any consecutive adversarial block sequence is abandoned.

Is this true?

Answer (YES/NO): NO